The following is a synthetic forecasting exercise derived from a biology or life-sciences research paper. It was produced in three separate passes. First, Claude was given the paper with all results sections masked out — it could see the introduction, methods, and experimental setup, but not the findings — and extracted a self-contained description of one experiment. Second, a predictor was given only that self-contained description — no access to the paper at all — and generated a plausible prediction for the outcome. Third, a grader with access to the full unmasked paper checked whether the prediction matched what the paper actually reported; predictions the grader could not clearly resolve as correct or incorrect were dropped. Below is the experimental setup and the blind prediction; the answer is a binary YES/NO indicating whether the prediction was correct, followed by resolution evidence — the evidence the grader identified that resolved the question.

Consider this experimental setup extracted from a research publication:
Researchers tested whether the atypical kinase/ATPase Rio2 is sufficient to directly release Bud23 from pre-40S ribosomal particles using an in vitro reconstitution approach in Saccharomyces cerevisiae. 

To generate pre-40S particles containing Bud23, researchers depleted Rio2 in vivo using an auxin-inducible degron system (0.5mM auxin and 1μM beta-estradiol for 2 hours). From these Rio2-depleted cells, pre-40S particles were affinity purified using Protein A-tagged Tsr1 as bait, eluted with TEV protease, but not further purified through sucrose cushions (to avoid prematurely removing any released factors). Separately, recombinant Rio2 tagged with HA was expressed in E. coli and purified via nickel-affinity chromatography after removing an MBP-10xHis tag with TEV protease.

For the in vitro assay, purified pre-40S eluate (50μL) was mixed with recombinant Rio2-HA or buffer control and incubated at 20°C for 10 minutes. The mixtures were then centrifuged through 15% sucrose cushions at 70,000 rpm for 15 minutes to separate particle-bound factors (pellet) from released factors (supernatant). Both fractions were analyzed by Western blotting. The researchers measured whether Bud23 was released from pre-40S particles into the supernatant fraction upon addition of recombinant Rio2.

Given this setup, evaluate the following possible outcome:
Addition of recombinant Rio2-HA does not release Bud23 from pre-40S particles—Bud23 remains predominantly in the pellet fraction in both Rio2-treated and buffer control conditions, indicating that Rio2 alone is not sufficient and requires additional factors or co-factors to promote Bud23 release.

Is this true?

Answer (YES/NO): NO